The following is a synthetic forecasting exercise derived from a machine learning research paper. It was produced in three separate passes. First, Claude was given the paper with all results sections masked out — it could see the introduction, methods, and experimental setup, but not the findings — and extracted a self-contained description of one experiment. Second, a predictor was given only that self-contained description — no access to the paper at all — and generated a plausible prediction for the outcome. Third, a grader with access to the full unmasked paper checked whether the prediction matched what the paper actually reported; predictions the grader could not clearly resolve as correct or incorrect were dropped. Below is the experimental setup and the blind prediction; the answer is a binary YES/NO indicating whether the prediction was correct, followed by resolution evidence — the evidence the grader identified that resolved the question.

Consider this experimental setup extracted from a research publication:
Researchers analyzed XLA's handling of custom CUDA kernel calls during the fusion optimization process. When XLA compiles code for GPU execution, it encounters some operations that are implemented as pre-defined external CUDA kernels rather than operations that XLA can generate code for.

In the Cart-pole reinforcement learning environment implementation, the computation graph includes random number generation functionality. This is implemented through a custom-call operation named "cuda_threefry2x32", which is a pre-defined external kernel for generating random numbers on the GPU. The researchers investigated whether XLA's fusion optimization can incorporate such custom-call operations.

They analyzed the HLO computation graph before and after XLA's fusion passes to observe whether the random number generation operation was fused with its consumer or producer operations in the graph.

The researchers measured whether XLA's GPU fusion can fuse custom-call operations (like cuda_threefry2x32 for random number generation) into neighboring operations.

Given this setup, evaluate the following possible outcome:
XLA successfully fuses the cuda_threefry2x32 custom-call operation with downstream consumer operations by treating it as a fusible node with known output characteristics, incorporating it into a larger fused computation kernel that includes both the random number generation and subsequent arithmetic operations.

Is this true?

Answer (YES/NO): NO